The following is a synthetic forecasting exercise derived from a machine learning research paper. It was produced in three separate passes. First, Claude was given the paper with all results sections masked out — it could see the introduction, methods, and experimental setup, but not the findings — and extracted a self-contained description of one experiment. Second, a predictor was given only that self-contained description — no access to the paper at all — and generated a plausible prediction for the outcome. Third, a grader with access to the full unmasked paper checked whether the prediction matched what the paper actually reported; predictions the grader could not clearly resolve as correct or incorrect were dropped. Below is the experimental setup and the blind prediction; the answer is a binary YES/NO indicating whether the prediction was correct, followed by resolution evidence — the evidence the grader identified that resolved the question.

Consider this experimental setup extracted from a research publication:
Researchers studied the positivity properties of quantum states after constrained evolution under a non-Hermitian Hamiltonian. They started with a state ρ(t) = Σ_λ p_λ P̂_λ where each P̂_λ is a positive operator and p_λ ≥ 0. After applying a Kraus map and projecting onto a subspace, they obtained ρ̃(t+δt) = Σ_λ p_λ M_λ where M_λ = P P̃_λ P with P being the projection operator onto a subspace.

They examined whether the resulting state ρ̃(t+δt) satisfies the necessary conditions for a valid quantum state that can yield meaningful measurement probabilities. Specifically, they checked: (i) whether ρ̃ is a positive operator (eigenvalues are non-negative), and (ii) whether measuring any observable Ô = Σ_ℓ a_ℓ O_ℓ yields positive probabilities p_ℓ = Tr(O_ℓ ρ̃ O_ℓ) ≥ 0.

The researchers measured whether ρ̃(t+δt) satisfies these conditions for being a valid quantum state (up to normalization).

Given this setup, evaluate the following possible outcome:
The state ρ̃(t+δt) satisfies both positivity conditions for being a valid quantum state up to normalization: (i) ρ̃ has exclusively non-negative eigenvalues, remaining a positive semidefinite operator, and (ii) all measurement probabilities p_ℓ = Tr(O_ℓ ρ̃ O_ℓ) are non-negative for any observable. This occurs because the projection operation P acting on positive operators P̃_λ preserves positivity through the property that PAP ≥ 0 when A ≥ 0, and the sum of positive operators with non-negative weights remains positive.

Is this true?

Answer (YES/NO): YES